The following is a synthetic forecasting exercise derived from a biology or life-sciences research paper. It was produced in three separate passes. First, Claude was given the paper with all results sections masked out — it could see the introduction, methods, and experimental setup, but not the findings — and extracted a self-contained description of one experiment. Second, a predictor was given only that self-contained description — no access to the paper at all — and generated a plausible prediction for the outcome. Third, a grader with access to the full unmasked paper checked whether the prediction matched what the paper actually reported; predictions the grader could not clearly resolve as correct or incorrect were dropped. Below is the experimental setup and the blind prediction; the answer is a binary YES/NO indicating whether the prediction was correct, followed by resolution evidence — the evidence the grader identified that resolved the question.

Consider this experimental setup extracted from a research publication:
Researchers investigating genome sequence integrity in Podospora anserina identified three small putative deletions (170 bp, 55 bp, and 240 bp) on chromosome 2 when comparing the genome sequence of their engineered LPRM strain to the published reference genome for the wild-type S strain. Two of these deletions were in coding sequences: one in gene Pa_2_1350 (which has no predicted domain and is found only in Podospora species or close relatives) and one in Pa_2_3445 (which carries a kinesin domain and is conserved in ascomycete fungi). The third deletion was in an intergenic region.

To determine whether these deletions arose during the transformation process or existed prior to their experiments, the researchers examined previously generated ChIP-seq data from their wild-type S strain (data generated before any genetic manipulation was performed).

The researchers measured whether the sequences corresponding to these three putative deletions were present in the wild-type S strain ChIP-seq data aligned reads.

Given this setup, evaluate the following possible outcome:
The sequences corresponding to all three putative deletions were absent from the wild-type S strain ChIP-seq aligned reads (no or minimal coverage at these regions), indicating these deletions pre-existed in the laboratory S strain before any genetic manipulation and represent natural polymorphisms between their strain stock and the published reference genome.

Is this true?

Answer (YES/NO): YES